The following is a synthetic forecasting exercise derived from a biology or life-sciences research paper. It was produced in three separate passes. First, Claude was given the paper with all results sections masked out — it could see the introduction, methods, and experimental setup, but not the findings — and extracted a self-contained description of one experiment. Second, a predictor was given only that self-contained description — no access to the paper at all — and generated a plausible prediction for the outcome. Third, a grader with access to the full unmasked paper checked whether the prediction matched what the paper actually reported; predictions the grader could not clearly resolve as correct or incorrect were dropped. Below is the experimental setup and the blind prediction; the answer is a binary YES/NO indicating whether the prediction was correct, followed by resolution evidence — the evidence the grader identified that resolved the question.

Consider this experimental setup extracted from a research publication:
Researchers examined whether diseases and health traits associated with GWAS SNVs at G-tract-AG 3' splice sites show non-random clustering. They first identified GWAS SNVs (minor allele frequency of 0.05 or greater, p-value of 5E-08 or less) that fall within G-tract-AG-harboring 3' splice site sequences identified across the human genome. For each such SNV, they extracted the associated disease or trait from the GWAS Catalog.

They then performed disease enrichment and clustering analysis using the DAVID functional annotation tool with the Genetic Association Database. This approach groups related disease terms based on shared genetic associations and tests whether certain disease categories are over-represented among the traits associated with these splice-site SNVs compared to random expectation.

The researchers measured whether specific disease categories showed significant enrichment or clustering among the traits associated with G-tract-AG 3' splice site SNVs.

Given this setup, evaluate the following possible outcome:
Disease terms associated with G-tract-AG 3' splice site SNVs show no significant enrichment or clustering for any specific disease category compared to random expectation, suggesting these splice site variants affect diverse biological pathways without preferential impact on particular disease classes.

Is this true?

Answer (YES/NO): NO